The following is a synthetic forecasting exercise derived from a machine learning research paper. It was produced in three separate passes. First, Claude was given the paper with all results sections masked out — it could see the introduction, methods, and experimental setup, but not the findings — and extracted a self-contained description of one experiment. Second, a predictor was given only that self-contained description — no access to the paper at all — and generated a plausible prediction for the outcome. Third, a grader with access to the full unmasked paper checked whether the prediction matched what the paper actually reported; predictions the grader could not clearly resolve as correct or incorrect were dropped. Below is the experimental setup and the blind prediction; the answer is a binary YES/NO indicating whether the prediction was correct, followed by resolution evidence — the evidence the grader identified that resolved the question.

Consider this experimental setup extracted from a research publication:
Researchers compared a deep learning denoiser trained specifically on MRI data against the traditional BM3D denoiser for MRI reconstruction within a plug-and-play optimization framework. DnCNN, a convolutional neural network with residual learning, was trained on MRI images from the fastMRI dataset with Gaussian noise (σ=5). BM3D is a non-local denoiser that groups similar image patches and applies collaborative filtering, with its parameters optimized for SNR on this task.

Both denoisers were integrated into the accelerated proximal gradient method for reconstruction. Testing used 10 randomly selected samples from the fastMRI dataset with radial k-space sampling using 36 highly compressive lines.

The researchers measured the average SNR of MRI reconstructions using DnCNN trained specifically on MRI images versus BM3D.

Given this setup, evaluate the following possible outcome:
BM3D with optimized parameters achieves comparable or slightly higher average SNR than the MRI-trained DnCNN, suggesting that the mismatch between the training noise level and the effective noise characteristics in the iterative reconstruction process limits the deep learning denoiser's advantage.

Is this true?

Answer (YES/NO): YES